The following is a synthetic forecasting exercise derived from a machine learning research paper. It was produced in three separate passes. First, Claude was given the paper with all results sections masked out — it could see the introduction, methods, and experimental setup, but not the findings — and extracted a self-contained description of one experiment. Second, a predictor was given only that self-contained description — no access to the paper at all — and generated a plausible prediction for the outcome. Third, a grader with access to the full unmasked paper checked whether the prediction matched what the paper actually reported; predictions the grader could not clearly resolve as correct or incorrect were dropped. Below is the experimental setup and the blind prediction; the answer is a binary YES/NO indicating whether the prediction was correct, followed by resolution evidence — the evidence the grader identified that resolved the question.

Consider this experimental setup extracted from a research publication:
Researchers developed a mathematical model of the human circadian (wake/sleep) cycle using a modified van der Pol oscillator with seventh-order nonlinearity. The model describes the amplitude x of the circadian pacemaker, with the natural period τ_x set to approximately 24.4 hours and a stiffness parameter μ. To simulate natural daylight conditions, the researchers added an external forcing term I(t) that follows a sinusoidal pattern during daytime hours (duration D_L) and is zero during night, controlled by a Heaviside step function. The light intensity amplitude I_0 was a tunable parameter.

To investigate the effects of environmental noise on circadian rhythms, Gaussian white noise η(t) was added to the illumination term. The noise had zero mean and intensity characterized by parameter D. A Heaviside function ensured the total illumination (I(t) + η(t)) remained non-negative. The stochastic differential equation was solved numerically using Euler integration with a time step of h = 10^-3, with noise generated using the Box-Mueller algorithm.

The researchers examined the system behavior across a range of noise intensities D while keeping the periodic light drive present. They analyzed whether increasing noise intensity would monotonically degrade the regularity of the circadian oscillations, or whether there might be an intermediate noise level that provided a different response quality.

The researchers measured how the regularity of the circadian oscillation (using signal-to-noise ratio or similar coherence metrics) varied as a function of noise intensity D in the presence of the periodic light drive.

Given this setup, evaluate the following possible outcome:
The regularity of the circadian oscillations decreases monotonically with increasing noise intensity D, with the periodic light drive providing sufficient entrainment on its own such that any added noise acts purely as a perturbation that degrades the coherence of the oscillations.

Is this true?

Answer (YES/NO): NO